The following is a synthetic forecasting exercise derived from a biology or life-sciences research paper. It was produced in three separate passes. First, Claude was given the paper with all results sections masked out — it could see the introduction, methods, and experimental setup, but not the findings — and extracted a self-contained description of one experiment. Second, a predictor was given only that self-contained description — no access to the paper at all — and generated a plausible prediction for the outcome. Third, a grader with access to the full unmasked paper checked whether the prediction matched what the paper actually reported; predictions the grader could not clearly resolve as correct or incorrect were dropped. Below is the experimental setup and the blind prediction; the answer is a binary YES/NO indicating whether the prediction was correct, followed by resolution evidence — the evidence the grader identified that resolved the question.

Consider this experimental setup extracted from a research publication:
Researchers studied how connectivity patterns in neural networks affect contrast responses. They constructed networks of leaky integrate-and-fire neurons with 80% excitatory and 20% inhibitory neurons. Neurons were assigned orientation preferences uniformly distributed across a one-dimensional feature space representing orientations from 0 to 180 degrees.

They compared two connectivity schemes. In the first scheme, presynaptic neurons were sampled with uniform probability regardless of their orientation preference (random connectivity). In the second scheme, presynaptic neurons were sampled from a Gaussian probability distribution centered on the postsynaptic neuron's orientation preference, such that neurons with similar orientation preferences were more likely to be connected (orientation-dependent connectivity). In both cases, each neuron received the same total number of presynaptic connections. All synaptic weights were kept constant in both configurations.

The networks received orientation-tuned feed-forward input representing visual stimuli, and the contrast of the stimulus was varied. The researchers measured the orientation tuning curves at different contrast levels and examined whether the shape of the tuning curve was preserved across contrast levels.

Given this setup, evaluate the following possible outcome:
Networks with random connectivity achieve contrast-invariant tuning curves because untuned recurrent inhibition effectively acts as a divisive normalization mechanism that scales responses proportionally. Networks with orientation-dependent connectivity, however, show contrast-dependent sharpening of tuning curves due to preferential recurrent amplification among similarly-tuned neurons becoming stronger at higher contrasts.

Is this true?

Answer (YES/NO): NO